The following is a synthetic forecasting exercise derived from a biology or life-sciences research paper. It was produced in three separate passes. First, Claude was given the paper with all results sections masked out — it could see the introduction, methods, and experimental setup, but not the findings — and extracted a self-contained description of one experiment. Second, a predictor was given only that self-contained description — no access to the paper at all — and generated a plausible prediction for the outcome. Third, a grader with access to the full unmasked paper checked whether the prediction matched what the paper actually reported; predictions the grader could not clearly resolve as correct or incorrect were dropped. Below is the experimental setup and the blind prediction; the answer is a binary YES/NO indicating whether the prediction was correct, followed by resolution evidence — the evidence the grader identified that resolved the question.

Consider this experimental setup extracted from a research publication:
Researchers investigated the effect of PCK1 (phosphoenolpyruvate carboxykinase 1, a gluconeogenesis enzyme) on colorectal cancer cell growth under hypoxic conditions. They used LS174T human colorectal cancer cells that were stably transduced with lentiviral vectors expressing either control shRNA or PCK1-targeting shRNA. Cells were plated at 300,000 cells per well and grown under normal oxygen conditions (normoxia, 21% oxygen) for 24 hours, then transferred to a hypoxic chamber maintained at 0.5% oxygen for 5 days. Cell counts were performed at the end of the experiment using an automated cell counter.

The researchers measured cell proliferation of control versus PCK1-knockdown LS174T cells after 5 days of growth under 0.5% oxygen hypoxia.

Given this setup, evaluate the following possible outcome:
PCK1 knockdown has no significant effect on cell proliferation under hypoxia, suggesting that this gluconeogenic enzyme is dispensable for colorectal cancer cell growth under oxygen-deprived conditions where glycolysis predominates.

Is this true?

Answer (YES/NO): NO